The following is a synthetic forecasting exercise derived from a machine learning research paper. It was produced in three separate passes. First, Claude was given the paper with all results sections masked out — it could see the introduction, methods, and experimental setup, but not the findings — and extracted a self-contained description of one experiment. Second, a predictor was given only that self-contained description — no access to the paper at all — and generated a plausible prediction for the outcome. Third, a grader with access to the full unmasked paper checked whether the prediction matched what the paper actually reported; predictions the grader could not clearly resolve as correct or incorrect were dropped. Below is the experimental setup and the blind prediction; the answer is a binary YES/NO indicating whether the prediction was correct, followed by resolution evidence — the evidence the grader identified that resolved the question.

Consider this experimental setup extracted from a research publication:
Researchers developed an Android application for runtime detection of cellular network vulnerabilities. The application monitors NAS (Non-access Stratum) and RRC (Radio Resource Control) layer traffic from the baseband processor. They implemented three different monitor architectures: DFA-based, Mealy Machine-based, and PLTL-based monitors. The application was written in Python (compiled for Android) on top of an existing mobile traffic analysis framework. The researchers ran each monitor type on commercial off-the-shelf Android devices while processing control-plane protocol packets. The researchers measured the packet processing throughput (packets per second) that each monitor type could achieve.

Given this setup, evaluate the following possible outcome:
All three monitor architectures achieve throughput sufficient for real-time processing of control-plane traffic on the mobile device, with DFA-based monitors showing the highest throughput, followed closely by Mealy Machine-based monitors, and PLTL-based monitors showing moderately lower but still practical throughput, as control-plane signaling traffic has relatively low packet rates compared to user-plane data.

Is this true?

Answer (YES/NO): NO